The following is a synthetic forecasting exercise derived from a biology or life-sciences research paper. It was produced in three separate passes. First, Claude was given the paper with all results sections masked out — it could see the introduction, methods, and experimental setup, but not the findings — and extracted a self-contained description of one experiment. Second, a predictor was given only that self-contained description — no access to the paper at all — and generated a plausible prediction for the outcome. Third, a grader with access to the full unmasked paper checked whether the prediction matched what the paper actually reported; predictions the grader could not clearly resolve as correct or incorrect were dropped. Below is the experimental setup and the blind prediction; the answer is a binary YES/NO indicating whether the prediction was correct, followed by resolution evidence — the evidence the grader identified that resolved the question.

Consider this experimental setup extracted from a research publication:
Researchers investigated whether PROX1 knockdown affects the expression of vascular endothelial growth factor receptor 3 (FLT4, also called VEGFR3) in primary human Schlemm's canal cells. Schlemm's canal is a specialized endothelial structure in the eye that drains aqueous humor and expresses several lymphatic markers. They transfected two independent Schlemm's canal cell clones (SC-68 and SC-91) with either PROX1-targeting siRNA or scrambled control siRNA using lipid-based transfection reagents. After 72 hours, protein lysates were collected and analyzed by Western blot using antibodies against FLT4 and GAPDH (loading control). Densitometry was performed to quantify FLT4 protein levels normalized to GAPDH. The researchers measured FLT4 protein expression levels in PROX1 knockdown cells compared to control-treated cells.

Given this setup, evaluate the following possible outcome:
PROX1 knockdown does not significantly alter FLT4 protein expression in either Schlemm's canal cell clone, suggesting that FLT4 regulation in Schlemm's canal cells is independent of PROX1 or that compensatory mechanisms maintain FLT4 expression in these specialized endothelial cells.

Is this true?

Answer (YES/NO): NO